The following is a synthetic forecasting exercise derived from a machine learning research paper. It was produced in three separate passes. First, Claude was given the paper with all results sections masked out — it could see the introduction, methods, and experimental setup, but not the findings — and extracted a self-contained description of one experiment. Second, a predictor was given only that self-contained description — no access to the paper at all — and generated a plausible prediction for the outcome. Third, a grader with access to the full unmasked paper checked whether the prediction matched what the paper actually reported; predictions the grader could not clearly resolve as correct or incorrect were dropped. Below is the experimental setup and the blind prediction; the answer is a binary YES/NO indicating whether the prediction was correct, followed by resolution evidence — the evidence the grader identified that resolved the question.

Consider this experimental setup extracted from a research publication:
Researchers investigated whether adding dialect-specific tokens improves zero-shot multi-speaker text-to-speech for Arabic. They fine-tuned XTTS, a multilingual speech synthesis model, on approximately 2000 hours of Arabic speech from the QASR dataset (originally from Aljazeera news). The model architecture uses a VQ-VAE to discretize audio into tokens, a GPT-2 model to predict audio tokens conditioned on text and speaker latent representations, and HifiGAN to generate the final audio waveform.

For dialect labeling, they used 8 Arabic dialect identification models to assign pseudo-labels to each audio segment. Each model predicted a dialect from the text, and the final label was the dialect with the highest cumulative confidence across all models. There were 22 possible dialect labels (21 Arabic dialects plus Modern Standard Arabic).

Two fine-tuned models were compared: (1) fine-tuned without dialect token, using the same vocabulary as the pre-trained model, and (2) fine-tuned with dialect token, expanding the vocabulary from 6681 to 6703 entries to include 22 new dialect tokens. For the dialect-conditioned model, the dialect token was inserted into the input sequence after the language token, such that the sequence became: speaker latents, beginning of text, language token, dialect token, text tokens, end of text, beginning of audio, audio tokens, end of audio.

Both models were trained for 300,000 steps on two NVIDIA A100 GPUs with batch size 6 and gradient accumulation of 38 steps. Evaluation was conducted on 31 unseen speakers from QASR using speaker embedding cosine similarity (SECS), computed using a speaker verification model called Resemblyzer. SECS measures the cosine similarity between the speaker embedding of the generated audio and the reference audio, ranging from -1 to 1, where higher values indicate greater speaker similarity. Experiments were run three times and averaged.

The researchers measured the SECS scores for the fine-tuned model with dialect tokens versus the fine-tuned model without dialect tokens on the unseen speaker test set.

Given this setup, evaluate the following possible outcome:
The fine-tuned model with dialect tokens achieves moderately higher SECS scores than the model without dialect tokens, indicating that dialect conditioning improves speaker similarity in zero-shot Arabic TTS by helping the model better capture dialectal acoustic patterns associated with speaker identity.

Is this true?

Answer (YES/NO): NO